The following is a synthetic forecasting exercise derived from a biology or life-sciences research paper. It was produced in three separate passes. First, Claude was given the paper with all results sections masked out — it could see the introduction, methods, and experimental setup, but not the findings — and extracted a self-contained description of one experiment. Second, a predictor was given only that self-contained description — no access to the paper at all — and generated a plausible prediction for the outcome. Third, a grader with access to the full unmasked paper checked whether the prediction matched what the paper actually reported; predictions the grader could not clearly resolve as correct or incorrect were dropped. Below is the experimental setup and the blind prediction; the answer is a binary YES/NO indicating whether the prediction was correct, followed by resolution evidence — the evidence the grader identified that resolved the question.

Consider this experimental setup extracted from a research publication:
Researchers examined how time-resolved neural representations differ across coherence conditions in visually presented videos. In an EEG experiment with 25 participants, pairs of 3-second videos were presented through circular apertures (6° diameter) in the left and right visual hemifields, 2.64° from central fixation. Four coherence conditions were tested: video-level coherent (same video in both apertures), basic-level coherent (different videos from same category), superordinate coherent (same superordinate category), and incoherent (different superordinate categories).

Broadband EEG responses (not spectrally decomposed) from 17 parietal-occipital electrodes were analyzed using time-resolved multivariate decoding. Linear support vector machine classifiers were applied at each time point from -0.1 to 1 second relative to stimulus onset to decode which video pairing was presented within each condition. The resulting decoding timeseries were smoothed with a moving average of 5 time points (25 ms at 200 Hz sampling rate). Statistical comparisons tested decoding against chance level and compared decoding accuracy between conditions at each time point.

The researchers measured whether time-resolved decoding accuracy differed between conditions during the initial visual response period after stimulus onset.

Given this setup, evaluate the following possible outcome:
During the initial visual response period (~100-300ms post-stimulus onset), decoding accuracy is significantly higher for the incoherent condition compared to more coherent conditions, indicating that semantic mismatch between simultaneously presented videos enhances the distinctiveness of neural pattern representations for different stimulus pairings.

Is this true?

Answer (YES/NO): NO